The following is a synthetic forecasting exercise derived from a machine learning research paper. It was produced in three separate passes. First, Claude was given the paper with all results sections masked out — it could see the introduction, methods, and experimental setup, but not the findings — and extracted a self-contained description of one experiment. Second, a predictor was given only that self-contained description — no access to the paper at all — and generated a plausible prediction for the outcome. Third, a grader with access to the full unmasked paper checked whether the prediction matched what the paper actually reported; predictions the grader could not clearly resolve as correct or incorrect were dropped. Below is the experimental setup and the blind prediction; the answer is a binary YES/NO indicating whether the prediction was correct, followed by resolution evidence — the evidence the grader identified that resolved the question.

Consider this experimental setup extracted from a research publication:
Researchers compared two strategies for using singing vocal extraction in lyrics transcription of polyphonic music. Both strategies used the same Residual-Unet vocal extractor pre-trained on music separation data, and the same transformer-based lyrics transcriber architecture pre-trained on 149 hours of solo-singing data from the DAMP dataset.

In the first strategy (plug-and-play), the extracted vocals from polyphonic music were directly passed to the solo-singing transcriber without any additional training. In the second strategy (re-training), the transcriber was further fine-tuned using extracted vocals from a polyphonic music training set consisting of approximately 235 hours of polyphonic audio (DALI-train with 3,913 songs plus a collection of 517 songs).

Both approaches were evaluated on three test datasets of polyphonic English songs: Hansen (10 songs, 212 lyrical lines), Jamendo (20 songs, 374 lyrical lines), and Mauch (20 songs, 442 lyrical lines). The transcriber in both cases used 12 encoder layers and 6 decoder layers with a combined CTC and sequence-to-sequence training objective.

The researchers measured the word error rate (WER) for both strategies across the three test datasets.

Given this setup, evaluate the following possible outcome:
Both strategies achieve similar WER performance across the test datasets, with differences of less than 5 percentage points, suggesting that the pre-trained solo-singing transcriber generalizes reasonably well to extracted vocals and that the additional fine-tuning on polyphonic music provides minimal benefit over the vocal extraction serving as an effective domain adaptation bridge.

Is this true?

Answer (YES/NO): NO